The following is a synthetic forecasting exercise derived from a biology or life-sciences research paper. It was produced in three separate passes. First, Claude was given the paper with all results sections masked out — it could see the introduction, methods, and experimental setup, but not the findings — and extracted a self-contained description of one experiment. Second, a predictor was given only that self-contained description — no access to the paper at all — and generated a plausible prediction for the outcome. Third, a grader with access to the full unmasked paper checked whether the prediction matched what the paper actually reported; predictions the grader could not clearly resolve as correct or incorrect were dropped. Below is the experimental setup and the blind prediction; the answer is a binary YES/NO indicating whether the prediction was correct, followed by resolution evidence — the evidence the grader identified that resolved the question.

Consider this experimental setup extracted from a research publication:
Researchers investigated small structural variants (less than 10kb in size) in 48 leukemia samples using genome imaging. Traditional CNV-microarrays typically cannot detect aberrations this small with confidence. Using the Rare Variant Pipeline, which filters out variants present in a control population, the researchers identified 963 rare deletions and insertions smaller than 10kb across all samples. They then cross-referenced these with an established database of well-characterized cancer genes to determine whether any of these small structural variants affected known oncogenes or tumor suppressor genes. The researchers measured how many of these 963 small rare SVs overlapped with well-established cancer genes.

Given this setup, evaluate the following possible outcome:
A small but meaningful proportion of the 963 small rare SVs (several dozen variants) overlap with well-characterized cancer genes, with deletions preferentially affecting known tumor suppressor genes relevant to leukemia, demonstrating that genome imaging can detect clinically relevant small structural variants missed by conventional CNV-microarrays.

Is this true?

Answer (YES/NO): NO